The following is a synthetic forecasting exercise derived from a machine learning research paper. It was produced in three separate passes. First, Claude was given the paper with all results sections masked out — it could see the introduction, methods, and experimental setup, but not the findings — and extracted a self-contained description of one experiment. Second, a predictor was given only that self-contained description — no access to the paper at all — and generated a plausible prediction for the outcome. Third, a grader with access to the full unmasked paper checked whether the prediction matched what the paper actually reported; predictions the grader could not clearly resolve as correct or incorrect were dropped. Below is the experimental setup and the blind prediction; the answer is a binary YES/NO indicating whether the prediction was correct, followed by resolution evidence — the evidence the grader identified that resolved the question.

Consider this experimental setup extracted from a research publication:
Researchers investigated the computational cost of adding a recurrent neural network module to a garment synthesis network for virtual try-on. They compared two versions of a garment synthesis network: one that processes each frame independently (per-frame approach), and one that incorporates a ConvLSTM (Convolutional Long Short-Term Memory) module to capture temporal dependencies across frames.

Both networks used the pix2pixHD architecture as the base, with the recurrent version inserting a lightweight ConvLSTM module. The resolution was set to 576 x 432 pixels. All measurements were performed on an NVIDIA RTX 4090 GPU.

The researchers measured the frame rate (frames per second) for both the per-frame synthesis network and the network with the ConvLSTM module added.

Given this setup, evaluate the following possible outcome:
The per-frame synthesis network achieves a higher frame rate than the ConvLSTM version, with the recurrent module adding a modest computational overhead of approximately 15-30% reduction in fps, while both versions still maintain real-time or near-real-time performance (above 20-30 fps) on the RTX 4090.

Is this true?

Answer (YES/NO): NO